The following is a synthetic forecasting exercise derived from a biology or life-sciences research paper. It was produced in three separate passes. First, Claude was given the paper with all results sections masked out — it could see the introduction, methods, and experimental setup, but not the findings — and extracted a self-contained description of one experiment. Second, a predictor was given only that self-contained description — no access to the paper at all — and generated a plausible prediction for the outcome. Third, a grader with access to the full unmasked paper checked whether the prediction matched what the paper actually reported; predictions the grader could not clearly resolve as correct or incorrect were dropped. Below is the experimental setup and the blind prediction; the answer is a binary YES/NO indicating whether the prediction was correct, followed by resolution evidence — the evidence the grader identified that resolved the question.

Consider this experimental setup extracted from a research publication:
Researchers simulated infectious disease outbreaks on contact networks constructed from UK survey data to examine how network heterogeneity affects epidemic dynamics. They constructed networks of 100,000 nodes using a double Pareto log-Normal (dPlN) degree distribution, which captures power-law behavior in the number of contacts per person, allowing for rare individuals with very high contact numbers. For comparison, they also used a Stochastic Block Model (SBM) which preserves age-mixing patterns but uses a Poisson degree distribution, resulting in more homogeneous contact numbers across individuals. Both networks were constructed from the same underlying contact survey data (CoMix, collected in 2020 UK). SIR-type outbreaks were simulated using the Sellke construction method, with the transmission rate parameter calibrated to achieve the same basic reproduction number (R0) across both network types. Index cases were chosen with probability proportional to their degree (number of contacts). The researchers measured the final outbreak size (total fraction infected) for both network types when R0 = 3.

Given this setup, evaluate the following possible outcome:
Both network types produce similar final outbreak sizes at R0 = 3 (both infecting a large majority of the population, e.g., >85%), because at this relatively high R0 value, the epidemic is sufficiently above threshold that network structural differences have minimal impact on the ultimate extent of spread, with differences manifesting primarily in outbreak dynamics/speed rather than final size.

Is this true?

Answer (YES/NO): NO